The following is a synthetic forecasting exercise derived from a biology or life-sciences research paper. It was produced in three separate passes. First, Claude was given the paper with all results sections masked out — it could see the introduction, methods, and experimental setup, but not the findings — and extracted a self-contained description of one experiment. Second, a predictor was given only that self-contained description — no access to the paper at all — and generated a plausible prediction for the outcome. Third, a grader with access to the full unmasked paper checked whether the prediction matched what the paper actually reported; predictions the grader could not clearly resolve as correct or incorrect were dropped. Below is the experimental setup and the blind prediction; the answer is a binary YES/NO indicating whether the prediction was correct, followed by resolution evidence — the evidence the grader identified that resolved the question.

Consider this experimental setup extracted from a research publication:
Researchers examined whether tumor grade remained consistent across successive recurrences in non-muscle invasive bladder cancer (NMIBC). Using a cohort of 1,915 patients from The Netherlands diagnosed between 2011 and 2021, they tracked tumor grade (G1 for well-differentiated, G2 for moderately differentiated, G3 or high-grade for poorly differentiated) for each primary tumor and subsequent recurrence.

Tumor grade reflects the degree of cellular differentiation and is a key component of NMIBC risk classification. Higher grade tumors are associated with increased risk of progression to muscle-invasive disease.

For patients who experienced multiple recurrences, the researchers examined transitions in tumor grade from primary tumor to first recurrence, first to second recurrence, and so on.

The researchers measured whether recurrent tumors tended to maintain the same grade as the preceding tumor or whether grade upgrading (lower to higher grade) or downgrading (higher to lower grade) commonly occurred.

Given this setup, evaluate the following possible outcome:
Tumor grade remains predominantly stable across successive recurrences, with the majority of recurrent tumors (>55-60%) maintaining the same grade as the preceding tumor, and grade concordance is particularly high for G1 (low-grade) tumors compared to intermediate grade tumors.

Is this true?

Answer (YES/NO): YES